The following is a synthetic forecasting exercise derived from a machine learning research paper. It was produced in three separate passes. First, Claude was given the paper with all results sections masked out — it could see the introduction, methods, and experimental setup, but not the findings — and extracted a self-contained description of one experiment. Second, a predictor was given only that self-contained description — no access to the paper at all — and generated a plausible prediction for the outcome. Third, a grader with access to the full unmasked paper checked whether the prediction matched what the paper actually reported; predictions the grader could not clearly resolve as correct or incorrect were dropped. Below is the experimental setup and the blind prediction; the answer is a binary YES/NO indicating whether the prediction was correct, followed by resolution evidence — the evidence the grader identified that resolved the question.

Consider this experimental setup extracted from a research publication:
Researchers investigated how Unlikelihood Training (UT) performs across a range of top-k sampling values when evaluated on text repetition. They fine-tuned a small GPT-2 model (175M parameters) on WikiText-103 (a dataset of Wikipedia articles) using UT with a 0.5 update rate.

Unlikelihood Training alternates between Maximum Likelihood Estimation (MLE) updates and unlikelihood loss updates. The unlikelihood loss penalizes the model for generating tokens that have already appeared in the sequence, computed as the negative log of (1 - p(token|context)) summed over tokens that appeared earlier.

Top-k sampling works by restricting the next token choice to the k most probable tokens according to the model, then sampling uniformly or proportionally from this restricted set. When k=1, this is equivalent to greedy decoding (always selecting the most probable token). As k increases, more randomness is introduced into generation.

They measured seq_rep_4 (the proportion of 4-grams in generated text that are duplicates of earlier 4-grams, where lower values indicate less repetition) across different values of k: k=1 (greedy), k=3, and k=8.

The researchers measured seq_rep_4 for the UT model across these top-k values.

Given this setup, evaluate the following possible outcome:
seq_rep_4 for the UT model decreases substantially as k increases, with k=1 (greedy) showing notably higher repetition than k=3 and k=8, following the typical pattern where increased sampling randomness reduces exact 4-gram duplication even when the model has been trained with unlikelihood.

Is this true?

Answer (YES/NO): YES